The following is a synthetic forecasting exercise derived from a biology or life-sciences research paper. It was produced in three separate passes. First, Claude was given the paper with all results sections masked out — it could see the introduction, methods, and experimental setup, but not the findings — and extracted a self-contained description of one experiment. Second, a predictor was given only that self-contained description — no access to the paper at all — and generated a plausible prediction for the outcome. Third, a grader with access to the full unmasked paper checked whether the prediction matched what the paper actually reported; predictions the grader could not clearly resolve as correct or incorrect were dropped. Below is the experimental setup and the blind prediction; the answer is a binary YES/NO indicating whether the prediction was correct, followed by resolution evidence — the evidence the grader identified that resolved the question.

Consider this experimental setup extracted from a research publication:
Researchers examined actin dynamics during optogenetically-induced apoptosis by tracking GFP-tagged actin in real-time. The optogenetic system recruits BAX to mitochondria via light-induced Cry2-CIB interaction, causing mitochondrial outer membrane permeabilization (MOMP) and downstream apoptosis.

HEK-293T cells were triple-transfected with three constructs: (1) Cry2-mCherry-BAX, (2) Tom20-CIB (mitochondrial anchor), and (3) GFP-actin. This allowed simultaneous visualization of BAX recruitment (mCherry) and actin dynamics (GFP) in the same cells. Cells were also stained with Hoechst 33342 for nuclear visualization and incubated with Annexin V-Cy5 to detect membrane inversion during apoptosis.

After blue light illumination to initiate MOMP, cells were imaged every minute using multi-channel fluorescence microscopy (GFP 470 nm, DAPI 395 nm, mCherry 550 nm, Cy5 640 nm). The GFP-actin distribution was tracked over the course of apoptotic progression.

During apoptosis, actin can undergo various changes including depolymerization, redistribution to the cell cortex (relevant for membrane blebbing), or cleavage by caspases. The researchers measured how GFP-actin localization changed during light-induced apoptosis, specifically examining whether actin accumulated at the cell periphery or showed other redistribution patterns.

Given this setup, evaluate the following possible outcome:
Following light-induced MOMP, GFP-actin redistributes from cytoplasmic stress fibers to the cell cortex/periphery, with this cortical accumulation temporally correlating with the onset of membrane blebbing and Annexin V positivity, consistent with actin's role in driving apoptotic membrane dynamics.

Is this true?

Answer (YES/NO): NO